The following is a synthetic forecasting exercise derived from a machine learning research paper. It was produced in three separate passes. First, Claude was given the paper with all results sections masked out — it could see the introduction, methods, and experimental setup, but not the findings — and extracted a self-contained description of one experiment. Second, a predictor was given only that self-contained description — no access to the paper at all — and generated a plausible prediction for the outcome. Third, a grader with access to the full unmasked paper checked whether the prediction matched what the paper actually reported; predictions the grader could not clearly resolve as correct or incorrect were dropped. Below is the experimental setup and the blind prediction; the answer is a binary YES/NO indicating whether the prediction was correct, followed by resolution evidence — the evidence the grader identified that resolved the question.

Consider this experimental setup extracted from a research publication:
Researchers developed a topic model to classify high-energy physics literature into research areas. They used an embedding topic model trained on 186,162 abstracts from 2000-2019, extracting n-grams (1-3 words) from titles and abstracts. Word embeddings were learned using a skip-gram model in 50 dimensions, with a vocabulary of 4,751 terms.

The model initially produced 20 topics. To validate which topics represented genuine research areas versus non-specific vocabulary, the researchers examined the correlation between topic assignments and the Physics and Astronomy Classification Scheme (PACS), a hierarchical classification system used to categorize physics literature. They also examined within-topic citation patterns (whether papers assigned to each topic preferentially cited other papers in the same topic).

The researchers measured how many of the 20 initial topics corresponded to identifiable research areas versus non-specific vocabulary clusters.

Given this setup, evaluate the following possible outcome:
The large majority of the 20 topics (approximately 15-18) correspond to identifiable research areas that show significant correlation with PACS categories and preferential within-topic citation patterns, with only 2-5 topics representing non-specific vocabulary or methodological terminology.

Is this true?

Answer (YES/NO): YES